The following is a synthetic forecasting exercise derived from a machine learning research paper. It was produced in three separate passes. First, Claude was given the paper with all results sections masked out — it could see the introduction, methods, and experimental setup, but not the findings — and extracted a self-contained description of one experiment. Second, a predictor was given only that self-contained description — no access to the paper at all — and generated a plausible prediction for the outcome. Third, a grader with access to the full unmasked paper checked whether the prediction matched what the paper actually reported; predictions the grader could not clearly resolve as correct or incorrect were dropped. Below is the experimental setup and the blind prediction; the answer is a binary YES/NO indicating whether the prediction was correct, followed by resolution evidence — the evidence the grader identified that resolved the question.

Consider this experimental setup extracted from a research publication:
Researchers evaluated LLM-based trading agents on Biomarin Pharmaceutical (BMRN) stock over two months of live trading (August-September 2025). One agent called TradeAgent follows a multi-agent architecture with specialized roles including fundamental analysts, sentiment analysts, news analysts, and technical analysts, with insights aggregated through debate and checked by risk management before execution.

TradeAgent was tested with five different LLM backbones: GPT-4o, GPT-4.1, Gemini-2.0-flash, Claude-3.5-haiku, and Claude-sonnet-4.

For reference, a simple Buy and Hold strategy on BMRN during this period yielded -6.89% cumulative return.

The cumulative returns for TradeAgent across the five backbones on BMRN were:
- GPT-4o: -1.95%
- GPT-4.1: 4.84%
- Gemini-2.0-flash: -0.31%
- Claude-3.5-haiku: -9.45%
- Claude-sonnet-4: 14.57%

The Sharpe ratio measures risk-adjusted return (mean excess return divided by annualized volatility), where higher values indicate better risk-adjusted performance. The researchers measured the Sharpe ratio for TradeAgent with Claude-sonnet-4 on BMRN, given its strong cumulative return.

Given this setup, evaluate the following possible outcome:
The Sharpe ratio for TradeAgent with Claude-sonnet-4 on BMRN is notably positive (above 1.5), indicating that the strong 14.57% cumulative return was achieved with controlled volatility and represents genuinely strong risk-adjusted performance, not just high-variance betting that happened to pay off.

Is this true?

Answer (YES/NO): YES